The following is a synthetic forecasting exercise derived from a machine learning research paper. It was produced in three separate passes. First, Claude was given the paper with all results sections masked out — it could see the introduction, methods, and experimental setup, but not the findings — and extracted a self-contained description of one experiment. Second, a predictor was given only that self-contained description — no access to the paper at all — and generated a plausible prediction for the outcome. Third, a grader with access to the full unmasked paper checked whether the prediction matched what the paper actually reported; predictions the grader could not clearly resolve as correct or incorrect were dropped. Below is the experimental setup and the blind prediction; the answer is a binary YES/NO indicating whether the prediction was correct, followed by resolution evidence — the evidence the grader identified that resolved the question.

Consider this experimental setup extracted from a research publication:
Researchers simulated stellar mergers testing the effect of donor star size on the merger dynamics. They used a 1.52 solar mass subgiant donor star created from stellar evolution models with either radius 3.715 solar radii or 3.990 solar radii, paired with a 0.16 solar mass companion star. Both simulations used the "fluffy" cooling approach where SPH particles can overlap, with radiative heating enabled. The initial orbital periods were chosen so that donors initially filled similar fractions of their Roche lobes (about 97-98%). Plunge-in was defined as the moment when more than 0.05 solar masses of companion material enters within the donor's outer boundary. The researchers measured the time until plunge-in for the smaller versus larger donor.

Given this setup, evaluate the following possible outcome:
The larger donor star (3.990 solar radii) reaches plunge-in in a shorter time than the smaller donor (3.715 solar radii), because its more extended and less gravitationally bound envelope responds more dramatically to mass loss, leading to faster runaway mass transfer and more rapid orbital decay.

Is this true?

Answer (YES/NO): NO